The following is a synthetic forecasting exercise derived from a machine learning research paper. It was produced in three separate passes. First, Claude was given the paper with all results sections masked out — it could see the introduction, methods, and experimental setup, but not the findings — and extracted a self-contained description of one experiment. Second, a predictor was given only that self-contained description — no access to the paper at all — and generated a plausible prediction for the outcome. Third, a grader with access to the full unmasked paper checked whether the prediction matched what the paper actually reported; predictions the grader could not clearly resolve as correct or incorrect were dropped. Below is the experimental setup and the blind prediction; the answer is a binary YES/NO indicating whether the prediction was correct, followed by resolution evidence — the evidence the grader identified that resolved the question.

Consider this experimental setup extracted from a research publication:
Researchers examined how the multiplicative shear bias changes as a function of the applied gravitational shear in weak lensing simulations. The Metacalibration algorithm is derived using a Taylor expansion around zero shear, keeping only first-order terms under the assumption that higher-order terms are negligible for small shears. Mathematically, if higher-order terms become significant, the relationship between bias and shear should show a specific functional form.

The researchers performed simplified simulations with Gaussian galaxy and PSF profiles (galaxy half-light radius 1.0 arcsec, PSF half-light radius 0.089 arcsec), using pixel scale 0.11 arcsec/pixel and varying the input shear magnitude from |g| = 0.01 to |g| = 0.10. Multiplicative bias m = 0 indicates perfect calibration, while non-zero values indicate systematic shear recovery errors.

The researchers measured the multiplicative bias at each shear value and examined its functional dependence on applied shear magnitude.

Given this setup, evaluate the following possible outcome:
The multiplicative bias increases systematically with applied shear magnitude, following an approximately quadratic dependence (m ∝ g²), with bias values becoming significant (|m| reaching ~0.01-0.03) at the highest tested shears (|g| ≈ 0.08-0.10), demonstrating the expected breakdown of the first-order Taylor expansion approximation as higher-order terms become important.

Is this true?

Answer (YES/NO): YES